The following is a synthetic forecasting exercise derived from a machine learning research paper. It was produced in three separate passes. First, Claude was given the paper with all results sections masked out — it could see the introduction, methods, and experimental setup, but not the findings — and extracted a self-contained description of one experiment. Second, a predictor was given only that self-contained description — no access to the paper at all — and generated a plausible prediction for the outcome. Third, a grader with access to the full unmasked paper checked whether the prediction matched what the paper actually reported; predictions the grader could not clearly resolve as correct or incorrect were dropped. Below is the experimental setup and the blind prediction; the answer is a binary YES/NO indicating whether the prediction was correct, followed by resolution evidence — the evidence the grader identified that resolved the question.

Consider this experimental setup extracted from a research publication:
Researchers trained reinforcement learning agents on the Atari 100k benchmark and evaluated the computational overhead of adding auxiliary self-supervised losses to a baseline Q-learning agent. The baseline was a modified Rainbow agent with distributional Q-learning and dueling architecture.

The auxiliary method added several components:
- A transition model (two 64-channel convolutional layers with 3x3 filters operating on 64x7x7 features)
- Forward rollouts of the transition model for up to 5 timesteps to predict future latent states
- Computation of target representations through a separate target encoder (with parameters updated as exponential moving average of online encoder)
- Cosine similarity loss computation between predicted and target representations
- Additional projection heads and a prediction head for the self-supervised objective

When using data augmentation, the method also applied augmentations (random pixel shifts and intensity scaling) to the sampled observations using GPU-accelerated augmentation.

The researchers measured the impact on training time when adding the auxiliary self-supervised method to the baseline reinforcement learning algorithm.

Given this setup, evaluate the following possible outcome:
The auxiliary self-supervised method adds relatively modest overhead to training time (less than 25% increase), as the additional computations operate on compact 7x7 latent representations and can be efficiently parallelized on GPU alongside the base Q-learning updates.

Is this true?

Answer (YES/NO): NO